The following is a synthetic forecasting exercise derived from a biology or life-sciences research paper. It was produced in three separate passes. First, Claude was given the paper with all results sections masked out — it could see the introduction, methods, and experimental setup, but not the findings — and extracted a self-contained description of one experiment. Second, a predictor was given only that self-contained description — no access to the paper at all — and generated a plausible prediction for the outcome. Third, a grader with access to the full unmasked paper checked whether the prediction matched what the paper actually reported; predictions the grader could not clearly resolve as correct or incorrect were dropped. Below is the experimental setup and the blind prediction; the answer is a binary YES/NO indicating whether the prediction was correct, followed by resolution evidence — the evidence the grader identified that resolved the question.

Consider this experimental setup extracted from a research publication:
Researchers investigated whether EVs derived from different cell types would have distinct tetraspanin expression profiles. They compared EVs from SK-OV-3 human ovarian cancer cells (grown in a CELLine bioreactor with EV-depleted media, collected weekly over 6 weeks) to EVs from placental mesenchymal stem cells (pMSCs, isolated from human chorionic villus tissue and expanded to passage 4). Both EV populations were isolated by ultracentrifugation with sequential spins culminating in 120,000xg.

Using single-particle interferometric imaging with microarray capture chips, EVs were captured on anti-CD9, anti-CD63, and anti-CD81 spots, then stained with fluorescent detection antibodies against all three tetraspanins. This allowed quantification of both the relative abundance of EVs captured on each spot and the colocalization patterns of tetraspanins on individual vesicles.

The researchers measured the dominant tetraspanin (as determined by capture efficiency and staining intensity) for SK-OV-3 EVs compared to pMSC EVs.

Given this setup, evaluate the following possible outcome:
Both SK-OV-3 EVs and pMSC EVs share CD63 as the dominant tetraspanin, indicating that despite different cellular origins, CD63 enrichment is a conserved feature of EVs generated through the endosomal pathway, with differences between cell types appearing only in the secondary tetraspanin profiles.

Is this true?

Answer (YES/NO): NO